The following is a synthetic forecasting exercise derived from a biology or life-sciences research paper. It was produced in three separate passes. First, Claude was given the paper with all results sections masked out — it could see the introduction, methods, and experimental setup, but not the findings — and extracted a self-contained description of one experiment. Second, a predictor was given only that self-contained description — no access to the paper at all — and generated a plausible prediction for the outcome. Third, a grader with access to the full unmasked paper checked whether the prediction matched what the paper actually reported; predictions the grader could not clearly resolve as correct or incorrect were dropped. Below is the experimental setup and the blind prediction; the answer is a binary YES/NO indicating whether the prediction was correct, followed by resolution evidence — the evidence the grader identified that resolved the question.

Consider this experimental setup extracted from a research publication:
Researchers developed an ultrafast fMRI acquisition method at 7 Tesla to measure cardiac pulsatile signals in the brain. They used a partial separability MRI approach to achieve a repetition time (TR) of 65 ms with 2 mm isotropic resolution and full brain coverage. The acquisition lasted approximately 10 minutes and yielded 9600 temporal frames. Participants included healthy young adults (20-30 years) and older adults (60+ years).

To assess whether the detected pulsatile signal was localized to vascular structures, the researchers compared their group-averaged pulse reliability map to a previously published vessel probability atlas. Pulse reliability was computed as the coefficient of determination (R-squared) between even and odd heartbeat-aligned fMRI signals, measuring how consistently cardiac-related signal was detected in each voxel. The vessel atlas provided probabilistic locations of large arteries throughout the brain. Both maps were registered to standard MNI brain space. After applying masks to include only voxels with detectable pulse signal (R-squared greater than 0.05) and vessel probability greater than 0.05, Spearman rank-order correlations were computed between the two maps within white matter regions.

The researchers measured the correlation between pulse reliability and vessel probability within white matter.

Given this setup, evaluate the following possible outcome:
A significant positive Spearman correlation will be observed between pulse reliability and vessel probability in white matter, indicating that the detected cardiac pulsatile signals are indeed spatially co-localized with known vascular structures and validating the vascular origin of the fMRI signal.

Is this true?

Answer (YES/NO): YES